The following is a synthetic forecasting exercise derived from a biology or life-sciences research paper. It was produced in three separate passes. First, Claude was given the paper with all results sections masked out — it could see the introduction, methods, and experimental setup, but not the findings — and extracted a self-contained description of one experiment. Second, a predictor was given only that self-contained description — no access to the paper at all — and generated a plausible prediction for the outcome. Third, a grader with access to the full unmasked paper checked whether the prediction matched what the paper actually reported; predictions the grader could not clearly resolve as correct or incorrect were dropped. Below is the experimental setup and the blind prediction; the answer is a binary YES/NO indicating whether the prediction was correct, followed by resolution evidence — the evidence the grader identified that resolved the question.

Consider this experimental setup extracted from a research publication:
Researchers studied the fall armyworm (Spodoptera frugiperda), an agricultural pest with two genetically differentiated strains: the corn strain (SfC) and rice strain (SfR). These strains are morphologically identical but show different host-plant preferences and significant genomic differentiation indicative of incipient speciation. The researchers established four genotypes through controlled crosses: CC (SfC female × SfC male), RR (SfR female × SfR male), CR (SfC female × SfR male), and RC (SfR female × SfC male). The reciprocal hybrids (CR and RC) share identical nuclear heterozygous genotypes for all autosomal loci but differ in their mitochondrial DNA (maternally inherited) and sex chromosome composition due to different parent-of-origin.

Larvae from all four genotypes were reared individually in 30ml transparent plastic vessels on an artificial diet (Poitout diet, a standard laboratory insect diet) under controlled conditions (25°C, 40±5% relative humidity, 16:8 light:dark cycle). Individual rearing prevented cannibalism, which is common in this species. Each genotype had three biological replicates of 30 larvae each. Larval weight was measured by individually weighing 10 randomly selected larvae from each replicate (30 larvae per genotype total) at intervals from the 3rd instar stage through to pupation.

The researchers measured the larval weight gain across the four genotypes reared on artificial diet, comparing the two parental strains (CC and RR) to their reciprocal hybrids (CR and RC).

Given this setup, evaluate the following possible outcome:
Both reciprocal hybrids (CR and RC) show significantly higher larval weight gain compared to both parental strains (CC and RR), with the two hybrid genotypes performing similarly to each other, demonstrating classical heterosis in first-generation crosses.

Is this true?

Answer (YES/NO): NO